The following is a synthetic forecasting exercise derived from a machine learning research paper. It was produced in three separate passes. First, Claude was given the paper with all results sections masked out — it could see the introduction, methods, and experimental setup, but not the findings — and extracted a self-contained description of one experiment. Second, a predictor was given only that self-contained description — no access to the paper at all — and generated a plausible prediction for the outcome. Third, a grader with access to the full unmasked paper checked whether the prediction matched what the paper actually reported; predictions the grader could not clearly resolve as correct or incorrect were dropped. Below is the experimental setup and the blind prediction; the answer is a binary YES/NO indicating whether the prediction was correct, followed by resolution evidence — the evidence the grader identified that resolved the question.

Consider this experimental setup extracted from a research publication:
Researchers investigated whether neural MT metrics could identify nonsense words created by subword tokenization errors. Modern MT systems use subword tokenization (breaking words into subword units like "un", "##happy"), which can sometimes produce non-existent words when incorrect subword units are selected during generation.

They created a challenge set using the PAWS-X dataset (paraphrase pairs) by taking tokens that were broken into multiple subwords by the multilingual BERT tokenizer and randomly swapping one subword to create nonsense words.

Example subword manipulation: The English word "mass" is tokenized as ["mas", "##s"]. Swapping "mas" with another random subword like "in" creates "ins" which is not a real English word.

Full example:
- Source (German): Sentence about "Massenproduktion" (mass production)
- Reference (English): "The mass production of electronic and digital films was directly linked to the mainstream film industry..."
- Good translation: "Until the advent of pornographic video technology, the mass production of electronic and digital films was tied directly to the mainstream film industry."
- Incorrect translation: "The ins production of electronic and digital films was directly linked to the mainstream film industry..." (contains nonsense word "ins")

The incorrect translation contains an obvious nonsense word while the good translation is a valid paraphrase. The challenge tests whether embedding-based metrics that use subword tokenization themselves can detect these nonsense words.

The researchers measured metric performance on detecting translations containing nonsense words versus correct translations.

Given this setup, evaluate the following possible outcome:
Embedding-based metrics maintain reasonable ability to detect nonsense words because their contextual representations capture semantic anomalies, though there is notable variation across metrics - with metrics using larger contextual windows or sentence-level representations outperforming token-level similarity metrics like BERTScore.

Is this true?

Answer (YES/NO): NO